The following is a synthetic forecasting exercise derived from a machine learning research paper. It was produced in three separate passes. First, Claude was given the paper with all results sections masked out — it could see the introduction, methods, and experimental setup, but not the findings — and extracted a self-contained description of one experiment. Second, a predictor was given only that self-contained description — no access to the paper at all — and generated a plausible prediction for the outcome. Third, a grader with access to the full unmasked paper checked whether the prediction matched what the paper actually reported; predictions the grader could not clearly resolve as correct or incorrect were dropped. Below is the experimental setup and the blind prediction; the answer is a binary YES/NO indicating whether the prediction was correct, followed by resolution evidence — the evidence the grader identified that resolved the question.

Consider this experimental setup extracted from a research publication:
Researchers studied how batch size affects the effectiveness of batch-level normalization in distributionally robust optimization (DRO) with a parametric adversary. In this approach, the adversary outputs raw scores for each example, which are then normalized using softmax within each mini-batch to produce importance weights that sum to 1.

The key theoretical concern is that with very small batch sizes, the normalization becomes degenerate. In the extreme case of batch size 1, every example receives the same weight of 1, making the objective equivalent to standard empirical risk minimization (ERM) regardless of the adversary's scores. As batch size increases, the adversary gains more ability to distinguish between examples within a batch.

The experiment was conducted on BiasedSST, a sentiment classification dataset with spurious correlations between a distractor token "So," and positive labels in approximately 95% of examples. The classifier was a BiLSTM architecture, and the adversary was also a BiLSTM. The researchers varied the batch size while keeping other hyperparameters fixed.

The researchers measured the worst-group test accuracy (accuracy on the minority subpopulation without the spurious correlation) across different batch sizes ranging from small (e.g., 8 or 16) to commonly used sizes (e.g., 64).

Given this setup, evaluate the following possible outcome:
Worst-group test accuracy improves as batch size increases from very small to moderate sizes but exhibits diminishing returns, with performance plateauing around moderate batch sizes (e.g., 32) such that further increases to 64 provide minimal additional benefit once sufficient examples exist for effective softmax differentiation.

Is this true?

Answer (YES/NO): NO